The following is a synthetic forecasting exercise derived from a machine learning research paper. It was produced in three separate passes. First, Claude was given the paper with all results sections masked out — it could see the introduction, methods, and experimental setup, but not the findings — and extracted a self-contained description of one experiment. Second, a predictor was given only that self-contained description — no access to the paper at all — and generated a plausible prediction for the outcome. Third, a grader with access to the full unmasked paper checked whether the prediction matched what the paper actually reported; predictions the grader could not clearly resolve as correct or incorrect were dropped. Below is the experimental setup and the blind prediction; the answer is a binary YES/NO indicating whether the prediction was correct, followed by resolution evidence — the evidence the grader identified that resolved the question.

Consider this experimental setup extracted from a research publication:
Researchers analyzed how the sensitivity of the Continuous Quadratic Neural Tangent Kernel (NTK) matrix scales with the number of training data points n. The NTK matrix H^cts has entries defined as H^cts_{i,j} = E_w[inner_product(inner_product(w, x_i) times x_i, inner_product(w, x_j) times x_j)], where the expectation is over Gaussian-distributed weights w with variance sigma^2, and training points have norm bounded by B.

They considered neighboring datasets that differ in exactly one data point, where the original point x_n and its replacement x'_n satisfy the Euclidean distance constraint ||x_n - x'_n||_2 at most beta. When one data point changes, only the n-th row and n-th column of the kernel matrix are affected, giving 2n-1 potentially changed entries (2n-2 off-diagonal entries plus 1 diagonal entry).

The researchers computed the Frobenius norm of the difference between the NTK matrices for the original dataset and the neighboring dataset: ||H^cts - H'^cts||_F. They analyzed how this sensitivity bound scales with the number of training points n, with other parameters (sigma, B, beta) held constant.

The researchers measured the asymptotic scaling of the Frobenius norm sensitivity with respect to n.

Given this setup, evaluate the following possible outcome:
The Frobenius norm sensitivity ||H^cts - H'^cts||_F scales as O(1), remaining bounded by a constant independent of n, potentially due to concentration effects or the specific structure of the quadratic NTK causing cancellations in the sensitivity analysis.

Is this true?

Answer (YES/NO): NO